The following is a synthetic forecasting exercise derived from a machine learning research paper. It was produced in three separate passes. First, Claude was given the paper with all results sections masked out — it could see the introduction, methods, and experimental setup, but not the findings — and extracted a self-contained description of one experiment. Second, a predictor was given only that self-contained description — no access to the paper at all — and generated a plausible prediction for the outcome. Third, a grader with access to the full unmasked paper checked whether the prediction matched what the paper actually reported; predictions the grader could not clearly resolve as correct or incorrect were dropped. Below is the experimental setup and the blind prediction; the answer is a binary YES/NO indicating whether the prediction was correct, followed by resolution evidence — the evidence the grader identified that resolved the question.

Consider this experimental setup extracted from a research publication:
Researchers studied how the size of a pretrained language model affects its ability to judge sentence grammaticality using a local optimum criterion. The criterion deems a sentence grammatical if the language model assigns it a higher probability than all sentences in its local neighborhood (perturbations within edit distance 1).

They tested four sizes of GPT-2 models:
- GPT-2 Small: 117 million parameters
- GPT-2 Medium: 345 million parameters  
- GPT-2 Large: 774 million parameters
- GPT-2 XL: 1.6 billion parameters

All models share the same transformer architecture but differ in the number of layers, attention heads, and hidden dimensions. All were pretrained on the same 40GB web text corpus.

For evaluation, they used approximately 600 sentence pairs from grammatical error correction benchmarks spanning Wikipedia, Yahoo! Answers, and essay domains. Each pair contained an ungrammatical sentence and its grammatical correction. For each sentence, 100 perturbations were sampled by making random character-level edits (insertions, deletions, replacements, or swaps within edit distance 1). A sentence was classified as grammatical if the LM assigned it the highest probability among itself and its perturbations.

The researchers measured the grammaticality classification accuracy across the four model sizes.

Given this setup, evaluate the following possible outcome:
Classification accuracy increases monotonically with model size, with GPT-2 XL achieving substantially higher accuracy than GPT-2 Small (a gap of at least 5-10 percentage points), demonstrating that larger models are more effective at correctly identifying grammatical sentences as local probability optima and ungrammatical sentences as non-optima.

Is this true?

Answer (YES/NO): NO